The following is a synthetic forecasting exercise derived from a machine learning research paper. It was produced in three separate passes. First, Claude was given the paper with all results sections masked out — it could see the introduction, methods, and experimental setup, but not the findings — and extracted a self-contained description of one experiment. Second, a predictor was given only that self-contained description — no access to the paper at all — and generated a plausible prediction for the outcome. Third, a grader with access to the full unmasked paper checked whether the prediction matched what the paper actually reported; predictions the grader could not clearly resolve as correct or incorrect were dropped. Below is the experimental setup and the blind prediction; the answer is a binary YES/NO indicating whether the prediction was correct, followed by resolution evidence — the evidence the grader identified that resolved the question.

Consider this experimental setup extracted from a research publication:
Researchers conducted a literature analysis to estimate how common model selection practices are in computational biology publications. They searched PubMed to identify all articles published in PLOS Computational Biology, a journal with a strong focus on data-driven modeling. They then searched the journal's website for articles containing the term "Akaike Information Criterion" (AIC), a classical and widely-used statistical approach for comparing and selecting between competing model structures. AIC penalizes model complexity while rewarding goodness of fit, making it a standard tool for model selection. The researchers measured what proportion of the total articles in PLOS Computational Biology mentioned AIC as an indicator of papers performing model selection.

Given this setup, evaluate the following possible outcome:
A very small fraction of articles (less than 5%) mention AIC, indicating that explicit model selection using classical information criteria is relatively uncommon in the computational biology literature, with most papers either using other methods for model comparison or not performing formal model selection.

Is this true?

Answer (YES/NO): NO